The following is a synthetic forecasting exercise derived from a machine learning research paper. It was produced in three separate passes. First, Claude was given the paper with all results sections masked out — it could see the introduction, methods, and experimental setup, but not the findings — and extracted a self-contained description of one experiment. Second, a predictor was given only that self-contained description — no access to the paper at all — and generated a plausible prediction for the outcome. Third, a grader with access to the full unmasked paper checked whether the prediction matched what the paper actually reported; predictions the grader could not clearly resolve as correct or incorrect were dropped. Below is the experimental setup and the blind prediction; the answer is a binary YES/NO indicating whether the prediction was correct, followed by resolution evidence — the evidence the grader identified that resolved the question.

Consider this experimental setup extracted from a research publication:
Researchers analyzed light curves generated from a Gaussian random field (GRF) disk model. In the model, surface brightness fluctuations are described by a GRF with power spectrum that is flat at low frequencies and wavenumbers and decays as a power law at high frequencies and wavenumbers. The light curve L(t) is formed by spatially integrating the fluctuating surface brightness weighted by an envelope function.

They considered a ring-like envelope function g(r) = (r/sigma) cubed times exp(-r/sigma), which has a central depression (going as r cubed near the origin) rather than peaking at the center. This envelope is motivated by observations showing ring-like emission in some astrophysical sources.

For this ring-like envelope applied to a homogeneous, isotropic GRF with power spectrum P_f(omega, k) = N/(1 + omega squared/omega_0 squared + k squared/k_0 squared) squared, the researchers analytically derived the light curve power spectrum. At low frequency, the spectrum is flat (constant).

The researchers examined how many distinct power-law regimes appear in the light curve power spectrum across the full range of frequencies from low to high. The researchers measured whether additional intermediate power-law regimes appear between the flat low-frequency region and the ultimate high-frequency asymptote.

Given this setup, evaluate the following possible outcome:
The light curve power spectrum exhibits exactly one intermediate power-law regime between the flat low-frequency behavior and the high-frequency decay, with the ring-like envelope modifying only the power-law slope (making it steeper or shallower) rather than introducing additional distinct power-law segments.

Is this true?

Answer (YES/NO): YES